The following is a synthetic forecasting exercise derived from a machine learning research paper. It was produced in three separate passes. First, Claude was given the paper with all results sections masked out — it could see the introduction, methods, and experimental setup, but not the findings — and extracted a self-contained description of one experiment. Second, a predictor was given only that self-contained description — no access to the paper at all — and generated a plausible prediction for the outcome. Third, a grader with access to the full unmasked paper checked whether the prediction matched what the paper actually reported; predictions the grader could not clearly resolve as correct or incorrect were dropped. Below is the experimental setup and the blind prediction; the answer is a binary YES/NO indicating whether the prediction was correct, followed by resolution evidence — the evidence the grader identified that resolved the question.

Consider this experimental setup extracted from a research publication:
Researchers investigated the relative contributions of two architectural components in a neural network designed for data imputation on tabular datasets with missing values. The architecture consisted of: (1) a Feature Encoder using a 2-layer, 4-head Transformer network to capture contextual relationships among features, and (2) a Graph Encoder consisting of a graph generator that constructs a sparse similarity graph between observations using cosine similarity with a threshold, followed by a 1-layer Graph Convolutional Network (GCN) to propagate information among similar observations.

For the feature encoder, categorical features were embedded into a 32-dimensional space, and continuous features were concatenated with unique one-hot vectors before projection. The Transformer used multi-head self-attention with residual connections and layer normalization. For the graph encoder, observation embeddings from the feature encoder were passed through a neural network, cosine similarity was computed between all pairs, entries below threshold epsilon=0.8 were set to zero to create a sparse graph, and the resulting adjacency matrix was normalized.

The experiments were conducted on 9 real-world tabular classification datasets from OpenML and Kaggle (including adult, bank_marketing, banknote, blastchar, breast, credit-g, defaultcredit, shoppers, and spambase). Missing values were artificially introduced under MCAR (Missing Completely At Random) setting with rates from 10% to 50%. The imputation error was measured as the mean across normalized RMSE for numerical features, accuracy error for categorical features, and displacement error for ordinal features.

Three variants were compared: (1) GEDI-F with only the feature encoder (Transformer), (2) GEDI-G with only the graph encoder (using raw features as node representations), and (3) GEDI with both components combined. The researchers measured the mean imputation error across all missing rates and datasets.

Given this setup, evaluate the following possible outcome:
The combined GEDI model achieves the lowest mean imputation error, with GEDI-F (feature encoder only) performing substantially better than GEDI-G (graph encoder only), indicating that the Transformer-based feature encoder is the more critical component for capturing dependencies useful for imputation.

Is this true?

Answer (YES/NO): YES